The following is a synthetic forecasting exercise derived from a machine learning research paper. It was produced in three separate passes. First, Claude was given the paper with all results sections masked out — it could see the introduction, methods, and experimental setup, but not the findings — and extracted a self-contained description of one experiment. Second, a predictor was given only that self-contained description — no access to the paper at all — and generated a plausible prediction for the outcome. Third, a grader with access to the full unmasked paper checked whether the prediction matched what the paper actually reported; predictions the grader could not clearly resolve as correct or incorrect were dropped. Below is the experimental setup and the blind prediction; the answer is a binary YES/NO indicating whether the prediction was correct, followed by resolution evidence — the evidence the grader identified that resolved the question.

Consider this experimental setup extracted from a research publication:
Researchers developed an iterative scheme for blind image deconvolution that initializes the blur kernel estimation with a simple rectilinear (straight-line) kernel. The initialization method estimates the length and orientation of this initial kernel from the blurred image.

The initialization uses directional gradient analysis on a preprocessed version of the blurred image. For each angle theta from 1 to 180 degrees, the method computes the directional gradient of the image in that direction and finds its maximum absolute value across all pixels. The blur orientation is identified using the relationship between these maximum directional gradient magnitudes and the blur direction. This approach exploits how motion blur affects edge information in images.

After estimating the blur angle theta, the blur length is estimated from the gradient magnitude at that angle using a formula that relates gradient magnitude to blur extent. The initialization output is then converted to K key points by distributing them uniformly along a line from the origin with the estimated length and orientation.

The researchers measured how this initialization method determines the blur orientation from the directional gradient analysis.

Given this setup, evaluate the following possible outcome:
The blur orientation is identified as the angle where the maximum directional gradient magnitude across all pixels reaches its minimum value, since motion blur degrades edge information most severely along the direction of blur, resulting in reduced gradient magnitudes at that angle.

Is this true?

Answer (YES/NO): YES